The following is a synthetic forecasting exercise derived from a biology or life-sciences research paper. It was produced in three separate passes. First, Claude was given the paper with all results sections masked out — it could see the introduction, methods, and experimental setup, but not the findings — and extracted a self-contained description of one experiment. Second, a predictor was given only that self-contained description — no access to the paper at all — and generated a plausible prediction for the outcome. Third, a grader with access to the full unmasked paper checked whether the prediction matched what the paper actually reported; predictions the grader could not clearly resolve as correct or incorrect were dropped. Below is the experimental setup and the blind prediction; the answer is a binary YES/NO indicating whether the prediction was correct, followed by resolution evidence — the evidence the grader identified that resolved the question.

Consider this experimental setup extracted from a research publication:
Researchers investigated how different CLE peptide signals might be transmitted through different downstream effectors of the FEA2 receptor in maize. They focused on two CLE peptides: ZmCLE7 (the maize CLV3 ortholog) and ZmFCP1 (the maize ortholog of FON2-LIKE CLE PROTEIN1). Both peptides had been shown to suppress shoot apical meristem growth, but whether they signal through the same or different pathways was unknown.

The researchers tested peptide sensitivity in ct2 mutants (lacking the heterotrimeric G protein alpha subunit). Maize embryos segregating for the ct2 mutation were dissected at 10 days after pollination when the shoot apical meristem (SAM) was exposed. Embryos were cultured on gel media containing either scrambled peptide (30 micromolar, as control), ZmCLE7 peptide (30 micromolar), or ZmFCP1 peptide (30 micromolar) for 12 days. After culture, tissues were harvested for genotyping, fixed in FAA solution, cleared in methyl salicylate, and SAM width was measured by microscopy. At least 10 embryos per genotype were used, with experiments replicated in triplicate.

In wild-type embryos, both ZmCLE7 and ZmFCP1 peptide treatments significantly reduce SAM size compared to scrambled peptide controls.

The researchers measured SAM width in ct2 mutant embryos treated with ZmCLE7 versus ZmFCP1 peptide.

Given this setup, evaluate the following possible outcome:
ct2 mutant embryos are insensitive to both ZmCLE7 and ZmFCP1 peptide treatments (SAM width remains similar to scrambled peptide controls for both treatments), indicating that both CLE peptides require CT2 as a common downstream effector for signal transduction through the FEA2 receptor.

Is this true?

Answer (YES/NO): NO